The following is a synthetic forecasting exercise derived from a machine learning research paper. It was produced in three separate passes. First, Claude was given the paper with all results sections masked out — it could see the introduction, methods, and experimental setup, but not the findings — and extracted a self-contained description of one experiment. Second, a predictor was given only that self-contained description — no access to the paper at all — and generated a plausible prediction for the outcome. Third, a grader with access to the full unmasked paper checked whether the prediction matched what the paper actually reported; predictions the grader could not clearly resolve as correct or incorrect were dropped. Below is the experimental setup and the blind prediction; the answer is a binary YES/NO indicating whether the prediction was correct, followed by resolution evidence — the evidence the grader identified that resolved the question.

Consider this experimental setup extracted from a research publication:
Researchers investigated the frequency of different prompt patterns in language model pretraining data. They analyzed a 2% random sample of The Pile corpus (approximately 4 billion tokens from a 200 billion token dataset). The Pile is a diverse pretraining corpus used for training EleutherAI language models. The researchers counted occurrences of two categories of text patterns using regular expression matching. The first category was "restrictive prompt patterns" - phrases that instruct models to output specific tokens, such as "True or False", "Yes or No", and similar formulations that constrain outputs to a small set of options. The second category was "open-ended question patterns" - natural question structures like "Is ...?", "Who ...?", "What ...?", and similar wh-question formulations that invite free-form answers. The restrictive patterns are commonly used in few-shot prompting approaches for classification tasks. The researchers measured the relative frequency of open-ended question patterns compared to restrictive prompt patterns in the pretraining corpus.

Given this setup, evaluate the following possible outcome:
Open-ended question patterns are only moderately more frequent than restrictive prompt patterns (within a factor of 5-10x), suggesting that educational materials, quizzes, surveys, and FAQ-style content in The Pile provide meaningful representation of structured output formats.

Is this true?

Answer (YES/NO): NO